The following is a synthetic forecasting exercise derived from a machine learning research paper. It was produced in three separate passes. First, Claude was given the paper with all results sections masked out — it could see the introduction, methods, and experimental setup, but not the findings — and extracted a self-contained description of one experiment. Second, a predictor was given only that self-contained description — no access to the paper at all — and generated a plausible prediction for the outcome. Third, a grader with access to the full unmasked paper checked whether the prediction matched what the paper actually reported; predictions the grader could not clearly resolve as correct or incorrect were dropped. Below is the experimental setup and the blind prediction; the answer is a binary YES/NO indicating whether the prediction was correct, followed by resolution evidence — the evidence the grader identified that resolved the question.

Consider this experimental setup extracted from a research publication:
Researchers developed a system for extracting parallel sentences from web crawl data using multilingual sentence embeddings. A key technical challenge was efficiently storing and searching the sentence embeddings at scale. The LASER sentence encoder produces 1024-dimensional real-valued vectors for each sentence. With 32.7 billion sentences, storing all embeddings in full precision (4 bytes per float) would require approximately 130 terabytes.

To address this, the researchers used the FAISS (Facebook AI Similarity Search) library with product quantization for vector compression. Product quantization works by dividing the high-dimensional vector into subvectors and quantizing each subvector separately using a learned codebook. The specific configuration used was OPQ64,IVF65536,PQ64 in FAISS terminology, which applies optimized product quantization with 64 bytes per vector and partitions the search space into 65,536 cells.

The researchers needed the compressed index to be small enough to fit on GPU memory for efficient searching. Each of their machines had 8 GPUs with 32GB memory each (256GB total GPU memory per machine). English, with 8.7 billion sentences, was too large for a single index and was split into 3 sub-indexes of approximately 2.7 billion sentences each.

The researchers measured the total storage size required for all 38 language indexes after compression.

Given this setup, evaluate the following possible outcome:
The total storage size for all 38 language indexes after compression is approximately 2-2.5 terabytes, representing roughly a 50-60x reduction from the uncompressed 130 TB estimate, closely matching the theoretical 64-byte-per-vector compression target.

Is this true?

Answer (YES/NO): NO